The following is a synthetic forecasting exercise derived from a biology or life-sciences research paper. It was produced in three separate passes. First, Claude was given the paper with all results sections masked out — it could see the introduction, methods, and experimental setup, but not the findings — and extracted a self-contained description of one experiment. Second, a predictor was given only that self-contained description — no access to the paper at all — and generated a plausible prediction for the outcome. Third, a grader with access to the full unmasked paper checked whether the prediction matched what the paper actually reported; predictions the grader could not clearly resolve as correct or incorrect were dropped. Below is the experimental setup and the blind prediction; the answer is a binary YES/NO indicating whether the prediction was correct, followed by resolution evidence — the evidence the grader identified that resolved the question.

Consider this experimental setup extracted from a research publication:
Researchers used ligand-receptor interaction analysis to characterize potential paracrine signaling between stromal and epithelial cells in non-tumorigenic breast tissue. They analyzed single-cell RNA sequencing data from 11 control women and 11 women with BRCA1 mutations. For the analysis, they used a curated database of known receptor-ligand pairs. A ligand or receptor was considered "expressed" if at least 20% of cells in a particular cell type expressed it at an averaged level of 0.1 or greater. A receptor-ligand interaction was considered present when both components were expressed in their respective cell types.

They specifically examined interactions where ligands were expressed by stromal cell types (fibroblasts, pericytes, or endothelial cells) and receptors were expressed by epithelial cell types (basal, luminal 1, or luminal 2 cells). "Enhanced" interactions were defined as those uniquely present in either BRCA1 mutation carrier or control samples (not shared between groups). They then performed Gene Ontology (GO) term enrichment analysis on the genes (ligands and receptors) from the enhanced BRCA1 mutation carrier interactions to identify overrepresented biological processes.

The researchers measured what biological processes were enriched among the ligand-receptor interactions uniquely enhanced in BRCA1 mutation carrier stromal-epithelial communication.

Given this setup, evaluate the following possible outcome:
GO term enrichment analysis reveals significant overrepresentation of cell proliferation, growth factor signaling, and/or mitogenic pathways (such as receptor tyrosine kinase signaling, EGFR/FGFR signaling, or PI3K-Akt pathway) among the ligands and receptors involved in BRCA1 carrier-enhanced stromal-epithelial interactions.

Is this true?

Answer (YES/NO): YES